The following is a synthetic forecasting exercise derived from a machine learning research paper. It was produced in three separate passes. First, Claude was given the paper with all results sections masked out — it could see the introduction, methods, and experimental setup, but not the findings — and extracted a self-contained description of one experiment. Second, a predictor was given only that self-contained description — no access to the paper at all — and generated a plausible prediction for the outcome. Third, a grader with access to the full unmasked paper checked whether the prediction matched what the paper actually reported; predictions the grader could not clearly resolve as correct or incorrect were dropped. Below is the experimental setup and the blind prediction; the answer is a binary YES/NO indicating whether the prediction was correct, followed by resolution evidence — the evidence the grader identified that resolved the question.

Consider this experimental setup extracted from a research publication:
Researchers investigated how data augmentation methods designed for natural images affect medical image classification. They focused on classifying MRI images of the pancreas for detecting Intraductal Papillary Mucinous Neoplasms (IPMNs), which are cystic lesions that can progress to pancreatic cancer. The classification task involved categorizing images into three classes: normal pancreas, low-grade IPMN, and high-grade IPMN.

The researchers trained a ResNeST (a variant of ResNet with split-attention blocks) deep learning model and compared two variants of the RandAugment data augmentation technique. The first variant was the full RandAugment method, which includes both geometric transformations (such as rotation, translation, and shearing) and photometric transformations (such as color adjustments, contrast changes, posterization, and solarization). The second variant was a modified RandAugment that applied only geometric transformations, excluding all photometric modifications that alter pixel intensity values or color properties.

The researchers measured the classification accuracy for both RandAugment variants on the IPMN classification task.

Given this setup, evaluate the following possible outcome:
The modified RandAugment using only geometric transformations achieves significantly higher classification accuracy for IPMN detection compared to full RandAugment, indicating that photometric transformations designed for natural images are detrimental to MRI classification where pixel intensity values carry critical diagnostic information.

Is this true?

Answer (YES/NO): YES